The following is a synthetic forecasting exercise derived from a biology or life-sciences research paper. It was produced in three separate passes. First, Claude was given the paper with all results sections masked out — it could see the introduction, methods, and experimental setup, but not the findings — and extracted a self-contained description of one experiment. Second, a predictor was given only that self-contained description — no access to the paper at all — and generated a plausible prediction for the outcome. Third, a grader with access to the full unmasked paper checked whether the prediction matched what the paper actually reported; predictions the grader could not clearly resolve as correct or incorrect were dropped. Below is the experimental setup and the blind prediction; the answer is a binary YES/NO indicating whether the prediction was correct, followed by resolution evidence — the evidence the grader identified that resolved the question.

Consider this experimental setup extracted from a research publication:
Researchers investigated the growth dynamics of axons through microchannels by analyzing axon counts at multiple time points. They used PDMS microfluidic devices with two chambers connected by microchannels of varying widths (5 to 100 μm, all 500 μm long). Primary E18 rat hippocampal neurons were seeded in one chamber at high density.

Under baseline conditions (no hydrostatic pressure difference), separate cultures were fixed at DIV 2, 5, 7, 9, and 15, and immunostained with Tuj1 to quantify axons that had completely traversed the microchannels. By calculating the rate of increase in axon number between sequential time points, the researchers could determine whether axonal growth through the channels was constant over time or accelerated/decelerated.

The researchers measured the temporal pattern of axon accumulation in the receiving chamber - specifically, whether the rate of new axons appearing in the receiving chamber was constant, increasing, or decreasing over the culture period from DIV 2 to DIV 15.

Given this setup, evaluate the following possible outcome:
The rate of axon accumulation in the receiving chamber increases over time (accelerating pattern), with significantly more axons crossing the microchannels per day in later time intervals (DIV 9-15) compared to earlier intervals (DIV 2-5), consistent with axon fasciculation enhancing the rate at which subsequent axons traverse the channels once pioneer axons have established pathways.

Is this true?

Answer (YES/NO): NO